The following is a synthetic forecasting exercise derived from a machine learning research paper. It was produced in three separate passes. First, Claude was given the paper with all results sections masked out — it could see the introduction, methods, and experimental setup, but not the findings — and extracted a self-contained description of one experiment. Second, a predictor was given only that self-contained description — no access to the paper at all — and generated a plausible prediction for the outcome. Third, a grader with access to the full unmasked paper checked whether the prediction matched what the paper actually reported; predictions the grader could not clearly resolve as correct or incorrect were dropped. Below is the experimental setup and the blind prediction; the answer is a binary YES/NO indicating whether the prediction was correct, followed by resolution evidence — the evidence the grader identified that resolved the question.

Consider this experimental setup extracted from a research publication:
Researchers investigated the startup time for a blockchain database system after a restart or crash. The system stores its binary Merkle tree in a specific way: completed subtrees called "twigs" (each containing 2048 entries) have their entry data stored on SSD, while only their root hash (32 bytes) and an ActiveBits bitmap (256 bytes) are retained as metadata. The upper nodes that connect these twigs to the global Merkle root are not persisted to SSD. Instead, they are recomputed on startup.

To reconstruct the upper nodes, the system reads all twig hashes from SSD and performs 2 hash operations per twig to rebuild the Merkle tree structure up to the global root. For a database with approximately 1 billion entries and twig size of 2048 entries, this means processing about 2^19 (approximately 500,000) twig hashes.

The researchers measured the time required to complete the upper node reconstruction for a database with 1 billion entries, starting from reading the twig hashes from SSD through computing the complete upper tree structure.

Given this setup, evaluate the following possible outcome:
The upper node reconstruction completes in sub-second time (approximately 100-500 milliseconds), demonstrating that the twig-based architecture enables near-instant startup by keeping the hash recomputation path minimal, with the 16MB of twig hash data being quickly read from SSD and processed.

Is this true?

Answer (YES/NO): YES